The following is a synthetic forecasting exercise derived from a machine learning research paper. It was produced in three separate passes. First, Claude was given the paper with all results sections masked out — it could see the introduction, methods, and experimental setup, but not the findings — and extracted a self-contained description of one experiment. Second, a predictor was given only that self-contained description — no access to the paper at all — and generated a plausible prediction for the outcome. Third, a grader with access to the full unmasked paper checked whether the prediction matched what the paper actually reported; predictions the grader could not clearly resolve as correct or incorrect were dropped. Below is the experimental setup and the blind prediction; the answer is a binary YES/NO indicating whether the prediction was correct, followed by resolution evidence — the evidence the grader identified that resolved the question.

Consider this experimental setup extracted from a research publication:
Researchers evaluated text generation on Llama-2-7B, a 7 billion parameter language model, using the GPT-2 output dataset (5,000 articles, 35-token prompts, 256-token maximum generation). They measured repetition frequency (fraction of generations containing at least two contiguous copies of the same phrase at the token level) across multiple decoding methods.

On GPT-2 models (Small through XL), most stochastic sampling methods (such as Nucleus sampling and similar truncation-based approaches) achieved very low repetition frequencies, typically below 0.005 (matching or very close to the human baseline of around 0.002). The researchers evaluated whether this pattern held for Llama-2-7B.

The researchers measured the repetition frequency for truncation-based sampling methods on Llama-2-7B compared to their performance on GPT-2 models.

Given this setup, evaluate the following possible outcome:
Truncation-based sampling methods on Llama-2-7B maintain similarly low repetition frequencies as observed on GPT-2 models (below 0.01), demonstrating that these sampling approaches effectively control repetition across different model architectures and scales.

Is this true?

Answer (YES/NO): NO